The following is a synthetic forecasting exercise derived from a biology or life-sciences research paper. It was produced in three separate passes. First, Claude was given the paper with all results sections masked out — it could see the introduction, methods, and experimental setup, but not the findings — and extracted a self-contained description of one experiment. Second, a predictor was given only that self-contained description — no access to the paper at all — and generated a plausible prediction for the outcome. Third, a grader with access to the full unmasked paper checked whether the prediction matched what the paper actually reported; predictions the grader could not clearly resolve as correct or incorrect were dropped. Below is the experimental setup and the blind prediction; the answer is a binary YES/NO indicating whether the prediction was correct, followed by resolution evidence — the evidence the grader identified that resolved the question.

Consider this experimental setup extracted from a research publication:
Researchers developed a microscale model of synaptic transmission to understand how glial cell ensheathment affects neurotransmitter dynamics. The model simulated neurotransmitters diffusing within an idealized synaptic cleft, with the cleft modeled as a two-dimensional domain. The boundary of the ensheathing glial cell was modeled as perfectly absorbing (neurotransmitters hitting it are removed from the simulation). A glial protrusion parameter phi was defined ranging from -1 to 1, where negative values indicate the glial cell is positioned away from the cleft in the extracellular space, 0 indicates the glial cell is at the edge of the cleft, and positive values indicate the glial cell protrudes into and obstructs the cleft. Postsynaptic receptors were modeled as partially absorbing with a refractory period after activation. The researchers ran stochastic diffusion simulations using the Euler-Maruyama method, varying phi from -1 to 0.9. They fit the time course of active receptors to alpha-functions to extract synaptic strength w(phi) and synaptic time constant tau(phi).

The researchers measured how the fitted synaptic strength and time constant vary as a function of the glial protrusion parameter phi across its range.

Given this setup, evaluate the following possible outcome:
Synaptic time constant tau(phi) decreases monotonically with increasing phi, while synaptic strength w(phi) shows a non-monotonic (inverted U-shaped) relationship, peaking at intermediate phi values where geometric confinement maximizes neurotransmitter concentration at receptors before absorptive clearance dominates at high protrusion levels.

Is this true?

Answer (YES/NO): NO